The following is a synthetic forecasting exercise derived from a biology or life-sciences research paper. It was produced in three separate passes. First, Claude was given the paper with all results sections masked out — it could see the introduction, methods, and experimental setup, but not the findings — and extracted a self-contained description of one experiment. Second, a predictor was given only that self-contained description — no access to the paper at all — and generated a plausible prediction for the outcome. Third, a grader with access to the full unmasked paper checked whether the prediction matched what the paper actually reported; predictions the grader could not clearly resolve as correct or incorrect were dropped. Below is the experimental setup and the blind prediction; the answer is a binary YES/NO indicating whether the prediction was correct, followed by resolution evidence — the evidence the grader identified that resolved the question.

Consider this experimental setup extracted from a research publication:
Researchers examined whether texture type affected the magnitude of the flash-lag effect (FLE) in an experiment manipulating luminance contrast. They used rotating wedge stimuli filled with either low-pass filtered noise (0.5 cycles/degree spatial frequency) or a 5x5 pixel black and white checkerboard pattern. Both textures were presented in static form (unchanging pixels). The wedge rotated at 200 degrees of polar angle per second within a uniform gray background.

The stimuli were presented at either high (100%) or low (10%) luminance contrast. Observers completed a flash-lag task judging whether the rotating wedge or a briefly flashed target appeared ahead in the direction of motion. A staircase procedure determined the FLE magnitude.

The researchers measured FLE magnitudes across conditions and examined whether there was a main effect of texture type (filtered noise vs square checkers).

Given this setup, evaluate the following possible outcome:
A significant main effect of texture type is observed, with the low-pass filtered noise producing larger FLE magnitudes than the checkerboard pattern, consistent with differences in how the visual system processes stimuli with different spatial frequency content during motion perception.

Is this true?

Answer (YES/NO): NO